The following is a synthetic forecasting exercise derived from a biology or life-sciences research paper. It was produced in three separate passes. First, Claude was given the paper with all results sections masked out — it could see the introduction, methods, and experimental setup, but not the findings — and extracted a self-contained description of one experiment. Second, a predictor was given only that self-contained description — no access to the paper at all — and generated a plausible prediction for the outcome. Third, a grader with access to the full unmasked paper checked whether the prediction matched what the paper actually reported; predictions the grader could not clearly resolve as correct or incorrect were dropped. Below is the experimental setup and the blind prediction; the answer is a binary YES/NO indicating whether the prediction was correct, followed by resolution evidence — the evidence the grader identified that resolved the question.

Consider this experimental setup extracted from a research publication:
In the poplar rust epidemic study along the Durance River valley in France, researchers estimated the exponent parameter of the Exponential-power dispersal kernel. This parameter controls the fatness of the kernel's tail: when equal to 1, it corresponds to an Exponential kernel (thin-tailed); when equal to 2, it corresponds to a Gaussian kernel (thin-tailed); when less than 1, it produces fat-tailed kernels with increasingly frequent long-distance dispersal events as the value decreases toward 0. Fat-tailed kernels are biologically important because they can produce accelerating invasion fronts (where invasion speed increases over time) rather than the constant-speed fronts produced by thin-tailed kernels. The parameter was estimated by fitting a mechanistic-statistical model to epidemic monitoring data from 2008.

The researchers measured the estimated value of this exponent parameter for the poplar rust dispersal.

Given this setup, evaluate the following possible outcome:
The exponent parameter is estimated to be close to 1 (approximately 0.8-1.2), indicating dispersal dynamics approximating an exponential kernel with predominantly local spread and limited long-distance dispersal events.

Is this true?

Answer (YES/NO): NO